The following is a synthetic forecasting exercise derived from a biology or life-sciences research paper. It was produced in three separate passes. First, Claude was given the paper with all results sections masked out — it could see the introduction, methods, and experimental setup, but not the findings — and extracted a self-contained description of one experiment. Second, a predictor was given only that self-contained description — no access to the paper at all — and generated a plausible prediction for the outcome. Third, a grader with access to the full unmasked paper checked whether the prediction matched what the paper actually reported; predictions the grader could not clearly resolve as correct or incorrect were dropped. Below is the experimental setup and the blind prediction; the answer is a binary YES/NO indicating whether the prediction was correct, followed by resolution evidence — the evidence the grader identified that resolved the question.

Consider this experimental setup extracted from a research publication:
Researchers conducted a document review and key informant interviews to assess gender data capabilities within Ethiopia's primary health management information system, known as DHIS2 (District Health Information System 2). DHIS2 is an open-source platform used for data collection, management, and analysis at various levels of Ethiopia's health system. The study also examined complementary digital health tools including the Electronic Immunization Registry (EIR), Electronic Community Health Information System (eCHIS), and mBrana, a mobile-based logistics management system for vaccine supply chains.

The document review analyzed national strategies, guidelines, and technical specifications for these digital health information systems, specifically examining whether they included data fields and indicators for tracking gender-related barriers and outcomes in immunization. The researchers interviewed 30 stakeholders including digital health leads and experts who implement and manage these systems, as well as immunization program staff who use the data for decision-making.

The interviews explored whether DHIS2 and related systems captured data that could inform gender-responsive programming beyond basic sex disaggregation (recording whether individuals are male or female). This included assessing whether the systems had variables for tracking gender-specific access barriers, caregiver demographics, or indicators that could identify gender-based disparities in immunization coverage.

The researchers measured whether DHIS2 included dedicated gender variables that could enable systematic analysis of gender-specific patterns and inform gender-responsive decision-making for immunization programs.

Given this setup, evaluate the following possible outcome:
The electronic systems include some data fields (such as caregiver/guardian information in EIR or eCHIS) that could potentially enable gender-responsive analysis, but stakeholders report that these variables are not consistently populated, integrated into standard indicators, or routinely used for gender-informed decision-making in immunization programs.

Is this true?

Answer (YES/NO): NO